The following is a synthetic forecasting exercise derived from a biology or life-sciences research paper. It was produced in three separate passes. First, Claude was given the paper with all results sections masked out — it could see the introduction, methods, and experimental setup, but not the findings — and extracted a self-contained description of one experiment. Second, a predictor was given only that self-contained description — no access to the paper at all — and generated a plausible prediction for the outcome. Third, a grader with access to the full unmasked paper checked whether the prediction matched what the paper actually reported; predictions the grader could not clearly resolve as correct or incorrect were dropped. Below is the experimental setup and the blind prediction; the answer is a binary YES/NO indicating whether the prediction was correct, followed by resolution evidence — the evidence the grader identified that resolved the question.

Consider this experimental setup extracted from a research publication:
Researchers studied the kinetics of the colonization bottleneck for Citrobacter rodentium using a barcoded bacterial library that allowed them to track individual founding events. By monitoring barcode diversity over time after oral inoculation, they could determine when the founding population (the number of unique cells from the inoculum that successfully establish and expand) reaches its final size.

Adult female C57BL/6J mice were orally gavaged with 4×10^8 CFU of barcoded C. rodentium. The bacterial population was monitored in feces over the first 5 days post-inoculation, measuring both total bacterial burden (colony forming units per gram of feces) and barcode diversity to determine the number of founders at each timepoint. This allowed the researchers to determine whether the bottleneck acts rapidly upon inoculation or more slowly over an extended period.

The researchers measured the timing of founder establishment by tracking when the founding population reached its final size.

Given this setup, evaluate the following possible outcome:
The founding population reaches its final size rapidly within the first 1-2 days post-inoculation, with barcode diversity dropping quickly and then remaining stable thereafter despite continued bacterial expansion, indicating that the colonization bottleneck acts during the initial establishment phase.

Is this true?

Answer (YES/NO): YES